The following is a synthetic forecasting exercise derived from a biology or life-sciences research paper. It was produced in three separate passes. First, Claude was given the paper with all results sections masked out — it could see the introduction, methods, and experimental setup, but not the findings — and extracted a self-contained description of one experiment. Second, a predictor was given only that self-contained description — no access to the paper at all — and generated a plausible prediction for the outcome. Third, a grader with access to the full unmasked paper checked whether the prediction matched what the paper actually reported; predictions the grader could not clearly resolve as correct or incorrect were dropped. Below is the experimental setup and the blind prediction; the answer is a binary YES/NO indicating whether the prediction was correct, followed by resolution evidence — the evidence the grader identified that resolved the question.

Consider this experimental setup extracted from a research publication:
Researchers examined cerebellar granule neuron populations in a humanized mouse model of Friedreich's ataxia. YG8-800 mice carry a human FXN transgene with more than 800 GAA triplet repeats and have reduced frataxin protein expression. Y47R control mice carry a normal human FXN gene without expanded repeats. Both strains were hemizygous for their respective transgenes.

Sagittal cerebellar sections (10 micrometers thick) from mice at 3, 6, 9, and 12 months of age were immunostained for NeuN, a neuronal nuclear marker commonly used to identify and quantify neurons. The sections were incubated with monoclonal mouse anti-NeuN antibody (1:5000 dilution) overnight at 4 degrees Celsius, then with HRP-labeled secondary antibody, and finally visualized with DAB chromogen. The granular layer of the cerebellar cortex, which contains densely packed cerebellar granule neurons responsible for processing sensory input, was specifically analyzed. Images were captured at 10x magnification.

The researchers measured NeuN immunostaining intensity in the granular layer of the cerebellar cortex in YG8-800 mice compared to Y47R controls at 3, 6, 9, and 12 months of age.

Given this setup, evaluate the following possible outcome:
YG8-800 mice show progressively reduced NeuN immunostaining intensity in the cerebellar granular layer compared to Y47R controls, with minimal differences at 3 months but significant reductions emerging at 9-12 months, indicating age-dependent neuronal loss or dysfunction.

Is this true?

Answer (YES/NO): NO